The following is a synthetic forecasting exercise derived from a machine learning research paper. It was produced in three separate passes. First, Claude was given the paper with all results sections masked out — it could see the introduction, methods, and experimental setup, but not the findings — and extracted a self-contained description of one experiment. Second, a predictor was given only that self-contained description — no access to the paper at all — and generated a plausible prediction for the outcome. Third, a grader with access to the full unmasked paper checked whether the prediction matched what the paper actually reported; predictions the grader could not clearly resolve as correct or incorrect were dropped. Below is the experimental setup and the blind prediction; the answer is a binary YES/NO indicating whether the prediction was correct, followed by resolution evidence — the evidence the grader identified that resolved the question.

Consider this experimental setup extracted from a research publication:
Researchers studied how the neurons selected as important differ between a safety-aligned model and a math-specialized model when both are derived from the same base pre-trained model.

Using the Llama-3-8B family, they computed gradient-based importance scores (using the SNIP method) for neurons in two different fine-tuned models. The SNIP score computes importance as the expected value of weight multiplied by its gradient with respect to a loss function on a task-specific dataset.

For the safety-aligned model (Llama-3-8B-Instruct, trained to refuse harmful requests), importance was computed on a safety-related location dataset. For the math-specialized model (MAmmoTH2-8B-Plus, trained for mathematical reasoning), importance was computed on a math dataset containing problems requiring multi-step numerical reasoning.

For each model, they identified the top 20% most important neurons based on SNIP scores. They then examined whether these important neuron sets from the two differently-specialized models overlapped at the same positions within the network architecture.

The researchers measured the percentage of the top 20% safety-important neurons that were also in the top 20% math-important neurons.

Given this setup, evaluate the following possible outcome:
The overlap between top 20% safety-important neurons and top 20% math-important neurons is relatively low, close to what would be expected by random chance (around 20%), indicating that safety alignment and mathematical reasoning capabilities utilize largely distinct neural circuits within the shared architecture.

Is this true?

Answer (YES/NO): NO